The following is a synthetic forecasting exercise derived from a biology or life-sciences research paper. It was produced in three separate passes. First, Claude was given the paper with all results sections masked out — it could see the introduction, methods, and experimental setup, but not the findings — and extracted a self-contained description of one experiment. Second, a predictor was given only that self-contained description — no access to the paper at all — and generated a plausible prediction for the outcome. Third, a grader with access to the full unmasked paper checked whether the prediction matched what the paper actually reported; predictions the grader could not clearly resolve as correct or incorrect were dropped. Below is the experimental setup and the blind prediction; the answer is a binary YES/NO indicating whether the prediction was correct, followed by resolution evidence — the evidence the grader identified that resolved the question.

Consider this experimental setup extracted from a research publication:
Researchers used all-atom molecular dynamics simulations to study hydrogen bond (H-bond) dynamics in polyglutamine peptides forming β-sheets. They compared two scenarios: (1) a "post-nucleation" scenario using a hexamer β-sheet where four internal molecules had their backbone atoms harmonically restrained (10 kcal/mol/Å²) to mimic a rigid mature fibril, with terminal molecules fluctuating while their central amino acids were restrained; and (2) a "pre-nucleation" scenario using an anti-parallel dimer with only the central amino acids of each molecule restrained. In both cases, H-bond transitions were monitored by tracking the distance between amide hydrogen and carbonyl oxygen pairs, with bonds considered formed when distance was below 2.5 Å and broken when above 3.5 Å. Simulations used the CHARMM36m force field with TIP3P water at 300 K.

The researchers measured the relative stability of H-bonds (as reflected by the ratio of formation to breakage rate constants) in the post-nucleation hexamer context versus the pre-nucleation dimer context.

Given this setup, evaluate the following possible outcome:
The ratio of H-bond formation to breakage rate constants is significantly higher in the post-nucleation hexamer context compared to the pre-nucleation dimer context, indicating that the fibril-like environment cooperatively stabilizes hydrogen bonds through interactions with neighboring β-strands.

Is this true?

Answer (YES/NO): NO